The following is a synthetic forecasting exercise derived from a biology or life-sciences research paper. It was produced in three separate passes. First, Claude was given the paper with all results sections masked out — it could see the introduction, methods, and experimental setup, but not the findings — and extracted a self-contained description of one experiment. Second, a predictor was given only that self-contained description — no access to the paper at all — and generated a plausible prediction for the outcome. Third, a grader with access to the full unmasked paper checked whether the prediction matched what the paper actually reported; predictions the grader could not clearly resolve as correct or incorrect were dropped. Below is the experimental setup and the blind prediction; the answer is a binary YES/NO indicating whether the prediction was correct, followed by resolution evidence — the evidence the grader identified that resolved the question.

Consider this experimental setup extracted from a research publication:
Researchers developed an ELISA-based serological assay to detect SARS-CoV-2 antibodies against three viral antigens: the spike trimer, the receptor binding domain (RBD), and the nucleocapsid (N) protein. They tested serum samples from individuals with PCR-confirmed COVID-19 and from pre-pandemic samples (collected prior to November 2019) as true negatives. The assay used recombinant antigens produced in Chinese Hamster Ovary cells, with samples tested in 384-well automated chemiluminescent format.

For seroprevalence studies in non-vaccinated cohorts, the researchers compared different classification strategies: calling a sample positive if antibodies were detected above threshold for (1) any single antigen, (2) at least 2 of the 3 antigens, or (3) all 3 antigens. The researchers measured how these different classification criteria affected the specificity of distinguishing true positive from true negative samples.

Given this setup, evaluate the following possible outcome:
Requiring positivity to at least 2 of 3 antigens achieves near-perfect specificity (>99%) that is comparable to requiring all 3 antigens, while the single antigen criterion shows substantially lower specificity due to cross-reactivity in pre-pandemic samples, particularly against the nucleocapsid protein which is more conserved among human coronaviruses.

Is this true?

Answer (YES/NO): NO